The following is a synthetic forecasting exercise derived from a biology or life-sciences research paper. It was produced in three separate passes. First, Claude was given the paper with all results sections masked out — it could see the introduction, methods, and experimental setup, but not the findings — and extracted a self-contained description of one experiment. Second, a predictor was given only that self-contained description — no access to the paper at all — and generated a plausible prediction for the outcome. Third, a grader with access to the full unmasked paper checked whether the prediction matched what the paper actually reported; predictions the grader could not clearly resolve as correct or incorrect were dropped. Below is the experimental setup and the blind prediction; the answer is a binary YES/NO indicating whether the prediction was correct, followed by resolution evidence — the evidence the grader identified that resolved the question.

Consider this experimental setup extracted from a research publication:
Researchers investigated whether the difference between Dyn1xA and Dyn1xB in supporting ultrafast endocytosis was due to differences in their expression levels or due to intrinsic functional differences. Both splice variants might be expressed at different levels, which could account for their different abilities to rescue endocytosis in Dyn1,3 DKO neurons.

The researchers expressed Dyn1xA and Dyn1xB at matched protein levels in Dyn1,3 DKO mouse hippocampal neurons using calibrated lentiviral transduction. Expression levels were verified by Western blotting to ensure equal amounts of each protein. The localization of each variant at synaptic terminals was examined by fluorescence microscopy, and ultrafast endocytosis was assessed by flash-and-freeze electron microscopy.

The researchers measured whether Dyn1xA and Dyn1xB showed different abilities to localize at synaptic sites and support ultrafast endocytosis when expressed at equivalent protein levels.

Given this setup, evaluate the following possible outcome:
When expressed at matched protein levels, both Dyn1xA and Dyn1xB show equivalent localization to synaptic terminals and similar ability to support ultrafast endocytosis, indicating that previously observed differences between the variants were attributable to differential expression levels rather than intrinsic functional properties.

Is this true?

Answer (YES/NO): NO